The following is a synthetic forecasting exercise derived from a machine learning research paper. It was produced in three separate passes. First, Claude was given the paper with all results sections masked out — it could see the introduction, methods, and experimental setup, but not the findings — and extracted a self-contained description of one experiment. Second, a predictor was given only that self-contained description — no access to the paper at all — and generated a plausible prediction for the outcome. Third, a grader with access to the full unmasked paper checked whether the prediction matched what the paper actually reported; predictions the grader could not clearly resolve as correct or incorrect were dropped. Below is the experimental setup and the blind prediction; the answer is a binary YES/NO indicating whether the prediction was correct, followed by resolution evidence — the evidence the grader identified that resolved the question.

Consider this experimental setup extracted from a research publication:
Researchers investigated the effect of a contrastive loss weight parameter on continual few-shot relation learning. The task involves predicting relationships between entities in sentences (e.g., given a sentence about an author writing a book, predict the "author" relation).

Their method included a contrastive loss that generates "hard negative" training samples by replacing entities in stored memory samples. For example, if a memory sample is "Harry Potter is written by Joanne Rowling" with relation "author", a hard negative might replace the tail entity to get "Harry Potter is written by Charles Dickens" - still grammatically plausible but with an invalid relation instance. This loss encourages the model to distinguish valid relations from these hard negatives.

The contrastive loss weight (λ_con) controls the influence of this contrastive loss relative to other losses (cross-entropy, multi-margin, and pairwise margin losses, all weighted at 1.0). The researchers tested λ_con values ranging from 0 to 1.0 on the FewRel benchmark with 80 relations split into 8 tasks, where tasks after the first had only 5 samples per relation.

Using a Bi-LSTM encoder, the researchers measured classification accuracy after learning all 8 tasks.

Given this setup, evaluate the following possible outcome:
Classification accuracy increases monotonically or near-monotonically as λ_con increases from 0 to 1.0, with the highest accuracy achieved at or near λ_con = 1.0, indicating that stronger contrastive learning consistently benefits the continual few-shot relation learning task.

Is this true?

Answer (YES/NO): NO